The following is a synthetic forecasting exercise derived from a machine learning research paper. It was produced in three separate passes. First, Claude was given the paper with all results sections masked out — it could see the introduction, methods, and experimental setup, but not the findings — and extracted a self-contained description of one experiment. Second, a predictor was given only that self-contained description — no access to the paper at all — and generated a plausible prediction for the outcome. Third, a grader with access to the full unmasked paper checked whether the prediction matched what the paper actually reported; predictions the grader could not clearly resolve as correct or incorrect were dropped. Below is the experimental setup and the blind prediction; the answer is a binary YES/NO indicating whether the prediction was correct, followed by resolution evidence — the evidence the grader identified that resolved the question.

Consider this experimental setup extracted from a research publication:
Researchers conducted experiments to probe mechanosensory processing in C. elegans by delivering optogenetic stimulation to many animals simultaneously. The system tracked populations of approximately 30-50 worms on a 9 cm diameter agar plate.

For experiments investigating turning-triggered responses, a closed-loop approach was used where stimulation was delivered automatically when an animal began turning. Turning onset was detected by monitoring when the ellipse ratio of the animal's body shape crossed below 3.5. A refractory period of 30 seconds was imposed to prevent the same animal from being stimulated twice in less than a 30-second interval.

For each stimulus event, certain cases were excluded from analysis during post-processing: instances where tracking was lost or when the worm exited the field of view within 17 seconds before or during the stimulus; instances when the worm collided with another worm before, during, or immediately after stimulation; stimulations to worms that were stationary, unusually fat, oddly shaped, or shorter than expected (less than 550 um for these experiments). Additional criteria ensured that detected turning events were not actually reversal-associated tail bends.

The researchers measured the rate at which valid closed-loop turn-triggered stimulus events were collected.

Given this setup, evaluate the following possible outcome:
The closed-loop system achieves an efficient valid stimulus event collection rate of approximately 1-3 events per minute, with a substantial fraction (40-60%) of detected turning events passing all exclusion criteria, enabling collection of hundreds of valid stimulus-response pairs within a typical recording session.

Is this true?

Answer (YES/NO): NO